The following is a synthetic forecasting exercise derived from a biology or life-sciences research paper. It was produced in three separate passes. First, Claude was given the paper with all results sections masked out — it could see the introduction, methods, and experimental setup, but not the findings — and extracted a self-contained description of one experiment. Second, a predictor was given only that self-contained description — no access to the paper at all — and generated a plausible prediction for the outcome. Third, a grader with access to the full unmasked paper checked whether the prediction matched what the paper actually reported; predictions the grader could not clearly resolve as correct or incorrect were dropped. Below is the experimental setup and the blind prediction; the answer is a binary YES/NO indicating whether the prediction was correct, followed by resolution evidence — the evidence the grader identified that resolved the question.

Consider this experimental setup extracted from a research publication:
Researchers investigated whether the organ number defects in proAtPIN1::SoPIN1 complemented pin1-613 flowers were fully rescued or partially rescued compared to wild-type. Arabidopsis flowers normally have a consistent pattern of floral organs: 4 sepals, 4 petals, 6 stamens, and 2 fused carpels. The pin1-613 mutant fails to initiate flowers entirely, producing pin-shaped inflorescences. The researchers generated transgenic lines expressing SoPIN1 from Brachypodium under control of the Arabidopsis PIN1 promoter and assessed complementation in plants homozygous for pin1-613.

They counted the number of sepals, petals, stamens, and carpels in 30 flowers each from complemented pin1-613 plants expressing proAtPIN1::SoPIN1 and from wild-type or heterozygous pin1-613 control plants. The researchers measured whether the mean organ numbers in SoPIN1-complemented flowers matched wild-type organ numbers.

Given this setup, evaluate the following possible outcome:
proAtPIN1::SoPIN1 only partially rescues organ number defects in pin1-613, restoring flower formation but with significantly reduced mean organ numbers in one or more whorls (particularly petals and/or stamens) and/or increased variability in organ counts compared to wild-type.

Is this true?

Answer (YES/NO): NO